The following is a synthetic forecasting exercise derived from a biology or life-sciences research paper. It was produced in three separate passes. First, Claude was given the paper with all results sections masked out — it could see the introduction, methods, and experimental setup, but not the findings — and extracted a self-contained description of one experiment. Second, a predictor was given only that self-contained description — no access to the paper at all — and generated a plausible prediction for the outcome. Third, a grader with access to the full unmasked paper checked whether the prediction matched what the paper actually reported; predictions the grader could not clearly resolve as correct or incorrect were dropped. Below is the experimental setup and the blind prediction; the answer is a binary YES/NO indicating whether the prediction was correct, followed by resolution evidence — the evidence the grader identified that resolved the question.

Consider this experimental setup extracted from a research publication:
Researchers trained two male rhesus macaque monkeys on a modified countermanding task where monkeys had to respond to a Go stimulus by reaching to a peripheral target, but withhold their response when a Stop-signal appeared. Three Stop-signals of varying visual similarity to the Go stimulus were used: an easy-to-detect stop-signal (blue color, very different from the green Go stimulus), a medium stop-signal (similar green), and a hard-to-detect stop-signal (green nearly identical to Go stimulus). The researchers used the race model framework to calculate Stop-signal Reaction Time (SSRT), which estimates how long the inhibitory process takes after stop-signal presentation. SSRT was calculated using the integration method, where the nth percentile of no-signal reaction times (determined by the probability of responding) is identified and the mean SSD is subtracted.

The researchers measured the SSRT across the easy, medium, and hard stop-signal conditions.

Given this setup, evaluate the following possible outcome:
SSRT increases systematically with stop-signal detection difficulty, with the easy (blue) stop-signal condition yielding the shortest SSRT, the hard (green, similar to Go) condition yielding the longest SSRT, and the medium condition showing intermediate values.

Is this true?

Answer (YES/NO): YES